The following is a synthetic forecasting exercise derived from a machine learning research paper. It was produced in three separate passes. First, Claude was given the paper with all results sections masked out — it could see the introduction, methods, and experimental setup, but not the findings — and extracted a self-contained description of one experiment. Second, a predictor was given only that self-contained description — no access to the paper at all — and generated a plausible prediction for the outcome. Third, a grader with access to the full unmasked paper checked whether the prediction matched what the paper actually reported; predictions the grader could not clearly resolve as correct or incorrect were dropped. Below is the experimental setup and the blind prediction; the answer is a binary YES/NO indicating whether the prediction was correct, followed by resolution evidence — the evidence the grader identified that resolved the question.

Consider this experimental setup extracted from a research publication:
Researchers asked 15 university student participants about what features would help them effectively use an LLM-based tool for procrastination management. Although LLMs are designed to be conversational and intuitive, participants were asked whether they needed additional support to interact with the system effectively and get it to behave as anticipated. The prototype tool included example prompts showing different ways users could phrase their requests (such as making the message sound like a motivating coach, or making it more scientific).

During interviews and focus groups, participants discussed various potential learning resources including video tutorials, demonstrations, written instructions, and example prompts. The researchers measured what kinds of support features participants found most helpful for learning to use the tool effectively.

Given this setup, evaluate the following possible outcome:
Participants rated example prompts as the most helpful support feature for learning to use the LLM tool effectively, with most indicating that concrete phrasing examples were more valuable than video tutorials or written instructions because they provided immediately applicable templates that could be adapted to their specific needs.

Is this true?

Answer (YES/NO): NO